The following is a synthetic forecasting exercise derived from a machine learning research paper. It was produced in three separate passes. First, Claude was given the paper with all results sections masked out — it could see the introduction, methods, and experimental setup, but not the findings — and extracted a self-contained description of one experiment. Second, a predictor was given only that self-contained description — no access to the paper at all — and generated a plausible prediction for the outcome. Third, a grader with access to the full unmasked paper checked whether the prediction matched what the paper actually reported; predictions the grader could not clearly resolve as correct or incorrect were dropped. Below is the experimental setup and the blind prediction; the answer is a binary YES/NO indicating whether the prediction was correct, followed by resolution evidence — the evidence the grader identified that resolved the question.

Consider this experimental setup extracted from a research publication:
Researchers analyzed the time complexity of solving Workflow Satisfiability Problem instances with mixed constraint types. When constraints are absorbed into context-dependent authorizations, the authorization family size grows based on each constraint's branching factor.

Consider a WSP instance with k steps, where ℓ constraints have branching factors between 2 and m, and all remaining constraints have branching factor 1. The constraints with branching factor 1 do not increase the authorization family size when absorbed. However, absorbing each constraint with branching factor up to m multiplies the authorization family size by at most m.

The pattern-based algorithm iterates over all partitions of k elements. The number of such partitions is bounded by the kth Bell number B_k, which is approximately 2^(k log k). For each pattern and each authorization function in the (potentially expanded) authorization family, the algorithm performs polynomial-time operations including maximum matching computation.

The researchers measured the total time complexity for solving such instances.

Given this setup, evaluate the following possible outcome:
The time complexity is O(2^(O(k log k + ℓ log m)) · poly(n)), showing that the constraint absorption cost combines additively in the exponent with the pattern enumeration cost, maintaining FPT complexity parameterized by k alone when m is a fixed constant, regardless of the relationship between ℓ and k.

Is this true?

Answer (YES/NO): NO